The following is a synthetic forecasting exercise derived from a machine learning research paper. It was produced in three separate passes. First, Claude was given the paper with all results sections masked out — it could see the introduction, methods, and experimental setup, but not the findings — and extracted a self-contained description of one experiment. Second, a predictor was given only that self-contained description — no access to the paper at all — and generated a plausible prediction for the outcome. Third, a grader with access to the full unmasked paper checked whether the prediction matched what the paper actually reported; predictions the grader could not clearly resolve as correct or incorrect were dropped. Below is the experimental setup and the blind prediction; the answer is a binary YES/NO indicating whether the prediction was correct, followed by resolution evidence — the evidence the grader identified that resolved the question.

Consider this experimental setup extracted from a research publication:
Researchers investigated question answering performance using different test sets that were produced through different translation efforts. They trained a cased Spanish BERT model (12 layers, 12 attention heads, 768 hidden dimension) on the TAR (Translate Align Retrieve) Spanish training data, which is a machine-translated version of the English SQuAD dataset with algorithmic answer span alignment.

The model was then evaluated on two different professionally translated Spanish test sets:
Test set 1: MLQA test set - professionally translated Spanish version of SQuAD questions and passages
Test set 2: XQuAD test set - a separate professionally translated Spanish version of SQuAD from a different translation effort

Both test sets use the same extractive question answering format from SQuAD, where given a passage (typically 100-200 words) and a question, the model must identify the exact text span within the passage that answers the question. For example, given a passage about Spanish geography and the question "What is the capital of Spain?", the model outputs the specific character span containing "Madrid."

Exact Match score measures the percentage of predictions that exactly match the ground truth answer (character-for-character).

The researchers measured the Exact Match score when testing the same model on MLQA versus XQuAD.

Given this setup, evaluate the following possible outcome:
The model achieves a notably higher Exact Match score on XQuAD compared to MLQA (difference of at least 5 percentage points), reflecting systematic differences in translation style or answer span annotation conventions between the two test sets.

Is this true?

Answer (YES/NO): YES